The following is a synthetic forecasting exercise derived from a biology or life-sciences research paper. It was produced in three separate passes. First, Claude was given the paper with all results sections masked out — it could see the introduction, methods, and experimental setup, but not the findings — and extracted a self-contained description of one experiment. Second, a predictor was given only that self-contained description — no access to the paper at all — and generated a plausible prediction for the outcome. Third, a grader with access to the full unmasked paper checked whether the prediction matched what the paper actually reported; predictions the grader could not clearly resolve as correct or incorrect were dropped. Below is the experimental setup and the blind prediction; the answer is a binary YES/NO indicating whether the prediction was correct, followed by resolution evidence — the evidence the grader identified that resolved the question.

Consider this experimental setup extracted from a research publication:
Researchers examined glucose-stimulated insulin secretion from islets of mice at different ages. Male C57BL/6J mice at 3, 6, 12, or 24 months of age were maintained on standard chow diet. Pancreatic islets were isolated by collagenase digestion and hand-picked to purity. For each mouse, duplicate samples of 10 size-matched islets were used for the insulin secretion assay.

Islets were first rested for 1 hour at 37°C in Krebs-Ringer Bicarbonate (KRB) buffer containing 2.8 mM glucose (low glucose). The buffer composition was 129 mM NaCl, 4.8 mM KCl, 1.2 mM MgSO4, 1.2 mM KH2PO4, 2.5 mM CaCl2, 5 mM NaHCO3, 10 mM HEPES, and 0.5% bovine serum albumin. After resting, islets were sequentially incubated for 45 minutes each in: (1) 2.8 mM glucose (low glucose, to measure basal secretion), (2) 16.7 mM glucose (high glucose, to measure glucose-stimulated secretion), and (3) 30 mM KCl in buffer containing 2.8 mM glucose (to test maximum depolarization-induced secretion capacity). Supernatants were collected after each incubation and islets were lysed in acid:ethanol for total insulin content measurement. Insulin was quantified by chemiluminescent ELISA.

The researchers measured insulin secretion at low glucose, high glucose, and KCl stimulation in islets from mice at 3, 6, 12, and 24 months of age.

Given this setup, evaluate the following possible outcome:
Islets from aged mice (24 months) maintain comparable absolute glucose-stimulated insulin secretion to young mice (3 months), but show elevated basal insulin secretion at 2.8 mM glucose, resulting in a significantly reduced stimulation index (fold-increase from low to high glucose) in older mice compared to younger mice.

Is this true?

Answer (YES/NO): NO